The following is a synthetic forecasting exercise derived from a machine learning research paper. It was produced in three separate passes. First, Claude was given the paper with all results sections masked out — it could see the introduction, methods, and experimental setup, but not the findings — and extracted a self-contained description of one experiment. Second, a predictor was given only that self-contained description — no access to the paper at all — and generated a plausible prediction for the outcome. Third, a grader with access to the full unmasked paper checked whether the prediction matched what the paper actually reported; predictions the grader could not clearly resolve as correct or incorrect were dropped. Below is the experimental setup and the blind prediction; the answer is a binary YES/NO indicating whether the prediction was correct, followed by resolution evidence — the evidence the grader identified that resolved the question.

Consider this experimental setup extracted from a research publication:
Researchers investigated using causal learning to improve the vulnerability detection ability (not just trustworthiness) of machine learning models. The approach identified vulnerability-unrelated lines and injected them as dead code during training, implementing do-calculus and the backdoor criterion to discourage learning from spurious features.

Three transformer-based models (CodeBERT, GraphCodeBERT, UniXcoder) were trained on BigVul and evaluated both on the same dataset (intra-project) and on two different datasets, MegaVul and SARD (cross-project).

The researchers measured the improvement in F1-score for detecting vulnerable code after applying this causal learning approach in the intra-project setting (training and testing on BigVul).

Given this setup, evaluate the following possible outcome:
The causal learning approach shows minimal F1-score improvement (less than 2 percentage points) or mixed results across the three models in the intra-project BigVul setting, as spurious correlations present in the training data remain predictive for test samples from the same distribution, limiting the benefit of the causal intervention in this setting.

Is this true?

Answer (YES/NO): NO